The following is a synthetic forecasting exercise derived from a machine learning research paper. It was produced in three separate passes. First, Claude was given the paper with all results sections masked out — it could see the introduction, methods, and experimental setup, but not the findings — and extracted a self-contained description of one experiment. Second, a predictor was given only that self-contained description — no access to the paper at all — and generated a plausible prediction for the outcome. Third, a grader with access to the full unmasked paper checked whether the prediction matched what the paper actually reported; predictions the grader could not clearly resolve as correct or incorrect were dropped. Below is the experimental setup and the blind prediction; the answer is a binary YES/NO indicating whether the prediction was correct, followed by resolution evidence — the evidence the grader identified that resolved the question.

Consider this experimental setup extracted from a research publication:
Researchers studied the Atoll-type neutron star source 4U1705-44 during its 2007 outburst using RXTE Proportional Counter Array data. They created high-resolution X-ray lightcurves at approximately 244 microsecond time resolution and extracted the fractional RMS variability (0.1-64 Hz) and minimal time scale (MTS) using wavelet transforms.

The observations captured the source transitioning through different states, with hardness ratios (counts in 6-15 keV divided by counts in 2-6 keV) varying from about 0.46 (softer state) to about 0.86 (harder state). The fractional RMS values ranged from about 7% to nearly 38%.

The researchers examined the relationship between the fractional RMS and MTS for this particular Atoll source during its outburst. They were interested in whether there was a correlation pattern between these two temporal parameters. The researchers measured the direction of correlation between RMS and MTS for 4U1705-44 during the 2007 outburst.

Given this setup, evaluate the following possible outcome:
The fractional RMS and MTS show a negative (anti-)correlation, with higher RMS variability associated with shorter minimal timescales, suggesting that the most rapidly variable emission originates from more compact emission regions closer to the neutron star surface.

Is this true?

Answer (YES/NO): YES